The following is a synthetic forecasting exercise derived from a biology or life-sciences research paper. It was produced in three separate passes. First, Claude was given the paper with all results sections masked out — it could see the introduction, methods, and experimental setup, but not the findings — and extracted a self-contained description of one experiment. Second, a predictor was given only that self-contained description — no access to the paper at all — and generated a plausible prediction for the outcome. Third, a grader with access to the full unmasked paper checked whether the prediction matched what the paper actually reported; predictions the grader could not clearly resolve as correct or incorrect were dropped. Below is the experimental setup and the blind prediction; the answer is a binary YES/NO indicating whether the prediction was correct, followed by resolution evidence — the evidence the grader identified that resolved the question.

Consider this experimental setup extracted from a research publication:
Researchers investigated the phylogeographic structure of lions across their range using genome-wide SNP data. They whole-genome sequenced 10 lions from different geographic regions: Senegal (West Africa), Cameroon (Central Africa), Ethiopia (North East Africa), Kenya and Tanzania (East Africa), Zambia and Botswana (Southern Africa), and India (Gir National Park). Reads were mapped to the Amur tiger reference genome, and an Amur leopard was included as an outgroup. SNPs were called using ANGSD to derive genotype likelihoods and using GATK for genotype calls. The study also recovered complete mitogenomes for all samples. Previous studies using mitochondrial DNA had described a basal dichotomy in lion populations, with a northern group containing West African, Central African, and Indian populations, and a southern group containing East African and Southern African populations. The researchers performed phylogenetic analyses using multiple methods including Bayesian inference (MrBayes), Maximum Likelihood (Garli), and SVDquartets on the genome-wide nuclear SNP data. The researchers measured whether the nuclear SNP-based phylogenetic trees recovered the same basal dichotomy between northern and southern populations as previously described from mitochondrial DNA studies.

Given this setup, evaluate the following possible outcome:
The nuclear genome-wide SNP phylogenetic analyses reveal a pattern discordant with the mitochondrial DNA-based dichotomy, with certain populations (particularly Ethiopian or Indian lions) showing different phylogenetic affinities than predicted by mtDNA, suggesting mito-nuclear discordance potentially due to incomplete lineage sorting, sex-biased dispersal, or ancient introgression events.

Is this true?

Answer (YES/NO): NO